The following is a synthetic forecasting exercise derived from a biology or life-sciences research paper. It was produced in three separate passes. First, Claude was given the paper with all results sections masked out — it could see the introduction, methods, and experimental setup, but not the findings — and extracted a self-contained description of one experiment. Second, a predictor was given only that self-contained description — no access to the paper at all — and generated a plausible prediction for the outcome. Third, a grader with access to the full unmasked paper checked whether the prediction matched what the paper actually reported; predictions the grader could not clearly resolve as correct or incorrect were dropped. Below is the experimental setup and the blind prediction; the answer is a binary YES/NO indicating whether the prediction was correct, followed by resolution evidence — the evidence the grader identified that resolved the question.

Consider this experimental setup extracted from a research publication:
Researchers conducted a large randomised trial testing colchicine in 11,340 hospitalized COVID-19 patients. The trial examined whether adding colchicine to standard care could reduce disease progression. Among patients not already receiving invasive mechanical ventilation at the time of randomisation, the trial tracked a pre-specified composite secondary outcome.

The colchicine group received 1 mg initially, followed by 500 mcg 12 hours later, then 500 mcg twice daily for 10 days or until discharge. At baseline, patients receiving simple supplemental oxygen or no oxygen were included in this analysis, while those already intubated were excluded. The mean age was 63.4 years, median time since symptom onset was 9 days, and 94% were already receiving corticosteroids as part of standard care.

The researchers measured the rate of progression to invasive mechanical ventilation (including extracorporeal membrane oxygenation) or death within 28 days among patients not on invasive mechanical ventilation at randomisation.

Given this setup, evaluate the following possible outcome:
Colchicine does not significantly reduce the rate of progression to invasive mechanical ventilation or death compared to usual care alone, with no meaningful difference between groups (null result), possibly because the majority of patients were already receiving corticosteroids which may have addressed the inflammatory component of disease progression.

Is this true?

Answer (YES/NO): YES